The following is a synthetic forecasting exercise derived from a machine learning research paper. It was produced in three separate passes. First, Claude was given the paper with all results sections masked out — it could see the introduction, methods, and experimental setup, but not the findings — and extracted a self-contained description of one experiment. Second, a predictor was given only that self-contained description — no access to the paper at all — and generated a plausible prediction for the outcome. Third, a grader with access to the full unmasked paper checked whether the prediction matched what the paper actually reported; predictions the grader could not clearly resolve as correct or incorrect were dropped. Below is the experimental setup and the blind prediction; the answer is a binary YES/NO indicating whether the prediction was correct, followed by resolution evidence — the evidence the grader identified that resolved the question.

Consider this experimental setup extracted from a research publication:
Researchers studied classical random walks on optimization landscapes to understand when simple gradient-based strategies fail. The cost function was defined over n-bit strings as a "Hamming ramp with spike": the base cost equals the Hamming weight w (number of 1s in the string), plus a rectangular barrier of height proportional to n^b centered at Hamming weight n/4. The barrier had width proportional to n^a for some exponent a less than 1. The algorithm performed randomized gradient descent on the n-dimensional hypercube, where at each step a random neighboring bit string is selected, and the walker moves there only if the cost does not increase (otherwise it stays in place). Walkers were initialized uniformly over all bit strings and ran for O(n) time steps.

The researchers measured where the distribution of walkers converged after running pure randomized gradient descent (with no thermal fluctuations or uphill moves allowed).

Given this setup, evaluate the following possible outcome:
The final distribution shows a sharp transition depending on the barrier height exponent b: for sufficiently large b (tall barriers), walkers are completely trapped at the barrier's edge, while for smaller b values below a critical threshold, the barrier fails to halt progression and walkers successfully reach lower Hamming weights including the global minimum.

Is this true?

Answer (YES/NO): NO